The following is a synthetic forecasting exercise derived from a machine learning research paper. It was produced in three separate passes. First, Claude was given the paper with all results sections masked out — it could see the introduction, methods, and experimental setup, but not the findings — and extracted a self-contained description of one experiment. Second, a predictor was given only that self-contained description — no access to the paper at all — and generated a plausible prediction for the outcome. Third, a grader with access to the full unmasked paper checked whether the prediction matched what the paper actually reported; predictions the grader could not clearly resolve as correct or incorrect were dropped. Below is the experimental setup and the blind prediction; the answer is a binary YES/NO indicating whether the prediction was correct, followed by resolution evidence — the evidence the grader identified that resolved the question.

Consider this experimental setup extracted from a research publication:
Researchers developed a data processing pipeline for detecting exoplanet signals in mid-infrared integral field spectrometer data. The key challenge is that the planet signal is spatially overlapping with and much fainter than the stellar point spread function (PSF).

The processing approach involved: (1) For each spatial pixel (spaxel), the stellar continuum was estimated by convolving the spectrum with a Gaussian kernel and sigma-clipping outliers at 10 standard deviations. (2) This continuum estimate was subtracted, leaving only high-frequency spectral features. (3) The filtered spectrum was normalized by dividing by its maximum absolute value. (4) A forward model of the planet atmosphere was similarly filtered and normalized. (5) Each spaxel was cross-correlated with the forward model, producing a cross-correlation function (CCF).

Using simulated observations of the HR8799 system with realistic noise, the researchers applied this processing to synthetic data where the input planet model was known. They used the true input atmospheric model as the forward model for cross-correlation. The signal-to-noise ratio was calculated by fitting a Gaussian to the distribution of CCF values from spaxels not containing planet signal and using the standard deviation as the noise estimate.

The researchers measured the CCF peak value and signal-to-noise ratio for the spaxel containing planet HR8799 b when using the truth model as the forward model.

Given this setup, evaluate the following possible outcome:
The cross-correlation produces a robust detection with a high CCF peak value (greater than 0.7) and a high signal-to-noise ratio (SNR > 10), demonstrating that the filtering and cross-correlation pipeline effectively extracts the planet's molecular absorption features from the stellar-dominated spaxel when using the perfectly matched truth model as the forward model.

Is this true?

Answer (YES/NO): YES